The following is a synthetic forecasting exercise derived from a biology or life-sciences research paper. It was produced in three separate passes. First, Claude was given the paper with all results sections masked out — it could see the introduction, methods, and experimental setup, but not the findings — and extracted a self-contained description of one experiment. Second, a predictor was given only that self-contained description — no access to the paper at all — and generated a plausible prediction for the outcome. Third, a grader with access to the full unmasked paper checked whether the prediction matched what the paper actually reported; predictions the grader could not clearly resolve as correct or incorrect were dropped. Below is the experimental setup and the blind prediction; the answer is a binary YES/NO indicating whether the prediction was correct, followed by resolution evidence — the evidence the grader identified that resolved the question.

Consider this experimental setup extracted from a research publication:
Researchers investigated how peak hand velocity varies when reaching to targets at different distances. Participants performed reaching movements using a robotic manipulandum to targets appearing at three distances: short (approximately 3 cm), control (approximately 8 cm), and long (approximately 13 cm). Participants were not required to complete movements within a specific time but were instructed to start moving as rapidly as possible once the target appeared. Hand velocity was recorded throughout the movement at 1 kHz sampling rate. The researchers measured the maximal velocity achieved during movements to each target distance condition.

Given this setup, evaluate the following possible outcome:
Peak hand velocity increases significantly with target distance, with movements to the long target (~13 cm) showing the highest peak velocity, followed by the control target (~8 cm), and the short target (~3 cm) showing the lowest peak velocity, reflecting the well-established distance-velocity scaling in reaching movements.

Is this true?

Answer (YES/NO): YES